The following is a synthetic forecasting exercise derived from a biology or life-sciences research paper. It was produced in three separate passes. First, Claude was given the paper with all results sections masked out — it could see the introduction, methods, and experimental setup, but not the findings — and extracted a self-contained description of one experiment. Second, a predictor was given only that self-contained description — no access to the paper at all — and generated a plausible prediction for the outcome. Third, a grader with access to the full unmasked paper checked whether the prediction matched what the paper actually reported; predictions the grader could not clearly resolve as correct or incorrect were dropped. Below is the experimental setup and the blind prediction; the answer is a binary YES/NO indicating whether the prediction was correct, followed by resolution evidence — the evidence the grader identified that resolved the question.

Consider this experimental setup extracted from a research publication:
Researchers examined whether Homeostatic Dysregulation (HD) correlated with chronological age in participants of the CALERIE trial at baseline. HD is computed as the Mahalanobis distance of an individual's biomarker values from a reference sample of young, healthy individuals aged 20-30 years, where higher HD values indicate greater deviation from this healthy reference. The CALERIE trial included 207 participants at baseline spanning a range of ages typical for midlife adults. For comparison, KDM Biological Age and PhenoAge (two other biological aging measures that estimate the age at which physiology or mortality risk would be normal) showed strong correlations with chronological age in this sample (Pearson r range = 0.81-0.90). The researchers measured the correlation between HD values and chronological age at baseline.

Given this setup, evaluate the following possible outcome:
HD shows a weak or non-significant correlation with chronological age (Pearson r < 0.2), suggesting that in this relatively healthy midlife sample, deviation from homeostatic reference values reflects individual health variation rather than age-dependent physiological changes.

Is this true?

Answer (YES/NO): YES